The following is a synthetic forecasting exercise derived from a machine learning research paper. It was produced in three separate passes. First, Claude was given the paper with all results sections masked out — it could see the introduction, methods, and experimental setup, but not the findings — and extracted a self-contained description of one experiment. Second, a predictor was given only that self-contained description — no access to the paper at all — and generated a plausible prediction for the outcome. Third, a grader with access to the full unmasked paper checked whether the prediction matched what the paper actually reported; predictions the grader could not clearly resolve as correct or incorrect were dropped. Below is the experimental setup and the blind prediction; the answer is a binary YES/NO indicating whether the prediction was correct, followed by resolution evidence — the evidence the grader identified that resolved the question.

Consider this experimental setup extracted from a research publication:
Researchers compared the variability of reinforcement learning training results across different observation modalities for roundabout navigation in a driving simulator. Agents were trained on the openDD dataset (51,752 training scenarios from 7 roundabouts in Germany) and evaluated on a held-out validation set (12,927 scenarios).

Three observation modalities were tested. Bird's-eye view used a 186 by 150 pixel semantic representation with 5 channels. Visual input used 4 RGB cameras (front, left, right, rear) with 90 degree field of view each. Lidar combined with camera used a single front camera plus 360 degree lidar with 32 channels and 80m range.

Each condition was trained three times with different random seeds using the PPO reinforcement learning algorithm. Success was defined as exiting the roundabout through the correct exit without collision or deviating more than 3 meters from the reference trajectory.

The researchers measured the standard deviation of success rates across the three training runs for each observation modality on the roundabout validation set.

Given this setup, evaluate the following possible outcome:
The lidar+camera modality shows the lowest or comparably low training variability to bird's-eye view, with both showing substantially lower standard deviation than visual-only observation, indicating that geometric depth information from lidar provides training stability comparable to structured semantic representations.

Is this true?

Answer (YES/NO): NO